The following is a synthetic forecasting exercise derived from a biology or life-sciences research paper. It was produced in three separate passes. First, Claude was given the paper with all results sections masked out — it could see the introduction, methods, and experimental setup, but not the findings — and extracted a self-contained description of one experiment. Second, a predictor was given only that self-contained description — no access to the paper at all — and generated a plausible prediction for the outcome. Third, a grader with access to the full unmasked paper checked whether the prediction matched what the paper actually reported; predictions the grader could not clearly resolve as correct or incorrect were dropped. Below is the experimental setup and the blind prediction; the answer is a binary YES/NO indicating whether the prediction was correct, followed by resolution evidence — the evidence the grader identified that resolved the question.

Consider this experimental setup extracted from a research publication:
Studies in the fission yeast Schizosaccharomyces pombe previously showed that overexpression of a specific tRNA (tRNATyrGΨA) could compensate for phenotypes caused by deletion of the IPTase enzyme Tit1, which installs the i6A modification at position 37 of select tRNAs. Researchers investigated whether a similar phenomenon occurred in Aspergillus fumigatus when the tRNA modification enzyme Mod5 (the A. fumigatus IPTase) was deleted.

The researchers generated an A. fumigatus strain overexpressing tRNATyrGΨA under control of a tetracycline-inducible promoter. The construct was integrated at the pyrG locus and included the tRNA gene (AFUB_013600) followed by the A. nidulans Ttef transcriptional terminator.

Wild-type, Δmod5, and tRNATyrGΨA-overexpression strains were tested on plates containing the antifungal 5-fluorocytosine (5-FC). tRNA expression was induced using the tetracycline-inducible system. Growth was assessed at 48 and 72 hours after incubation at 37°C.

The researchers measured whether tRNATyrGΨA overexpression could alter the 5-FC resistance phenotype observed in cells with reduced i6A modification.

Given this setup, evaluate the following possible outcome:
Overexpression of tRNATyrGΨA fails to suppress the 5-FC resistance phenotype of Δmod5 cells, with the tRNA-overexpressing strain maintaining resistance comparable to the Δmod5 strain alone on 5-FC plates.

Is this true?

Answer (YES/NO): YES